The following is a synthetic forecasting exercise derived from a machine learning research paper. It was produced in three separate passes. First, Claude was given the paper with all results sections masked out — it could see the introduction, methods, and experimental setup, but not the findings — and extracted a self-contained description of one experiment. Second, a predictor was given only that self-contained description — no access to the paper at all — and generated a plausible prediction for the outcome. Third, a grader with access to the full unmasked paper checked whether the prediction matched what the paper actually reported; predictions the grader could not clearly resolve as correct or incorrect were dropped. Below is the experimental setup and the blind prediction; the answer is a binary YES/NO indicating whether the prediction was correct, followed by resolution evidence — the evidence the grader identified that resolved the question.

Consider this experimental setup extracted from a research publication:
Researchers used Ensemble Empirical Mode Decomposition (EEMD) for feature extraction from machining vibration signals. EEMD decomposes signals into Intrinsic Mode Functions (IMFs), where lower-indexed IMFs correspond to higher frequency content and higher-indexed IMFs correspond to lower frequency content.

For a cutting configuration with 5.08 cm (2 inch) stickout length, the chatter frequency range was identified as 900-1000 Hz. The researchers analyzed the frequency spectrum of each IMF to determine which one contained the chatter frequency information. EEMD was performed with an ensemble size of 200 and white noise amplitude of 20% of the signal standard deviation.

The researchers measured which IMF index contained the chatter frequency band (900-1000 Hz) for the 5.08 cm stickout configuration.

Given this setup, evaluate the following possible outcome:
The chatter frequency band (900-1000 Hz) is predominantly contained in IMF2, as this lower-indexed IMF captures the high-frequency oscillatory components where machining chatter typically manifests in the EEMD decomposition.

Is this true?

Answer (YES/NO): YES